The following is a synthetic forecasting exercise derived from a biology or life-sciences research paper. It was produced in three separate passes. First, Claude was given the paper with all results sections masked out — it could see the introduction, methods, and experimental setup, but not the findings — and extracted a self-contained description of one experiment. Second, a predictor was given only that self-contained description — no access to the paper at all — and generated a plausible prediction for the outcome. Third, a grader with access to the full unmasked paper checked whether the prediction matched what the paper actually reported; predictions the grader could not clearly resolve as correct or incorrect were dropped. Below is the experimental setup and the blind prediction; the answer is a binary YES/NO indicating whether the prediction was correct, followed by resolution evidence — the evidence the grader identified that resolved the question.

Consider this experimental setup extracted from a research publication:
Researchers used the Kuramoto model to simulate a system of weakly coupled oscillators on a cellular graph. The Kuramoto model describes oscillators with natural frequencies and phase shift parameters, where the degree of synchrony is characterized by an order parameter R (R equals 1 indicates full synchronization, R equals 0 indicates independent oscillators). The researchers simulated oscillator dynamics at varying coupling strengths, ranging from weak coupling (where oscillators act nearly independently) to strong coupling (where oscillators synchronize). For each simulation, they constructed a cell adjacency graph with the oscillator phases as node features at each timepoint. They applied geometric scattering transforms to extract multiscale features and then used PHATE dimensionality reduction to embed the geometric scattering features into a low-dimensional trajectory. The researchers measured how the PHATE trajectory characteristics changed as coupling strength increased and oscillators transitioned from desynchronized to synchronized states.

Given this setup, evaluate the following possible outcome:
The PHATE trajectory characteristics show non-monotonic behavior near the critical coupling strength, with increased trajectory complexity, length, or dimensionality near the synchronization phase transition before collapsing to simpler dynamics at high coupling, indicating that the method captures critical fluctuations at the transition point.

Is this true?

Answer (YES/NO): NO